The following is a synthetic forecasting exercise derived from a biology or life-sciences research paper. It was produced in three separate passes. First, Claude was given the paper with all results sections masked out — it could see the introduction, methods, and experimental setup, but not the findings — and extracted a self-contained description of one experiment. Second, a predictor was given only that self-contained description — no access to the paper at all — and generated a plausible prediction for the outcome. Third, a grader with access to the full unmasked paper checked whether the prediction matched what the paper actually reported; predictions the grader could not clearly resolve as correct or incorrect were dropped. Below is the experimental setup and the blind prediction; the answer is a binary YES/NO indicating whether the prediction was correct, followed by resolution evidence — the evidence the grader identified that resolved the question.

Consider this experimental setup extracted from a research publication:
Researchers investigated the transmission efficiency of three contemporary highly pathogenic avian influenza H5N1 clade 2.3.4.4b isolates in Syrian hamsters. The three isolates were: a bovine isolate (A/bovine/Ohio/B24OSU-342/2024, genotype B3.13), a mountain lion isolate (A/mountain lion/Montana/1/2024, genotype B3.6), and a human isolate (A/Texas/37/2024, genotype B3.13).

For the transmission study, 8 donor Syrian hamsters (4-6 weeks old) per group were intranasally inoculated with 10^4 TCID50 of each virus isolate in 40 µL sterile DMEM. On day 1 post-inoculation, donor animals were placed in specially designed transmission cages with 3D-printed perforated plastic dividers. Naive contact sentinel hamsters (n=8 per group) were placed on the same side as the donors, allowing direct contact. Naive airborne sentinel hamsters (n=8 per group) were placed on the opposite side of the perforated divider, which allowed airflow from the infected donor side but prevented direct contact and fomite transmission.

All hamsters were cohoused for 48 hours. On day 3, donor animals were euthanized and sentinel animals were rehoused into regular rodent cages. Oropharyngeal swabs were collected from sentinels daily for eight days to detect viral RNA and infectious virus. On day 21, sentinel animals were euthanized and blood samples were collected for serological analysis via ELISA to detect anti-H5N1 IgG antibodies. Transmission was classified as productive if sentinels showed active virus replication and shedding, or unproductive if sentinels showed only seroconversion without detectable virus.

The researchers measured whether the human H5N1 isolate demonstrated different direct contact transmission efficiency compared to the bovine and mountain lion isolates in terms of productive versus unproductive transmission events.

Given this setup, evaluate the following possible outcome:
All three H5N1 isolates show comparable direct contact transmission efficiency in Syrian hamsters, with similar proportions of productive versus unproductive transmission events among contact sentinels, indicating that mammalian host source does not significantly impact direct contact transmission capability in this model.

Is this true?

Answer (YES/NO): NO